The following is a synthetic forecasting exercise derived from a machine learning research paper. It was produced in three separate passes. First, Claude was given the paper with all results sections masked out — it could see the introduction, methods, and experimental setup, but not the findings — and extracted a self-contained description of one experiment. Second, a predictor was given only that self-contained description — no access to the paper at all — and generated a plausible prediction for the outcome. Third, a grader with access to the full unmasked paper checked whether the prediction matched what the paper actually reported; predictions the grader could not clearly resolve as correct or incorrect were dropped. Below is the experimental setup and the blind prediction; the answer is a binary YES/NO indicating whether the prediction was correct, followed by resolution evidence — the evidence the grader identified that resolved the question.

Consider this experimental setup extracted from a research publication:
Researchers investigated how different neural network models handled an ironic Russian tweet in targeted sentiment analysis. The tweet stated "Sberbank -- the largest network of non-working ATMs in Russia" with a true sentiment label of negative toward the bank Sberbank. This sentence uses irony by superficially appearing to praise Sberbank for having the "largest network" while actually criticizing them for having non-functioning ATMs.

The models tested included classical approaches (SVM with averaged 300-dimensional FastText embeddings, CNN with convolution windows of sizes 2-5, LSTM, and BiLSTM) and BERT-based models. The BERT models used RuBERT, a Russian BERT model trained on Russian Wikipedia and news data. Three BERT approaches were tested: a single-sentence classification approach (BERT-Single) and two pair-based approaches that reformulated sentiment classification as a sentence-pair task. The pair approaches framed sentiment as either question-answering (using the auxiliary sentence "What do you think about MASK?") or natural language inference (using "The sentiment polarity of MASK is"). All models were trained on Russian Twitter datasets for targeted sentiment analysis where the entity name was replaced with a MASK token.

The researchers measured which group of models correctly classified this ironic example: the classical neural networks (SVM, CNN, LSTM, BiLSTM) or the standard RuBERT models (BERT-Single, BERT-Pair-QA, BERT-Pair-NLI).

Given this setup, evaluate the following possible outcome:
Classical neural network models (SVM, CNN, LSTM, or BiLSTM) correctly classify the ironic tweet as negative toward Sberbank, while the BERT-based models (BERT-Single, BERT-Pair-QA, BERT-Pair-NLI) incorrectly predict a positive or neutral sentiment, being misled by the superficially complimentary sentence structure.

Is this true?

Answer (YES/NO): YES